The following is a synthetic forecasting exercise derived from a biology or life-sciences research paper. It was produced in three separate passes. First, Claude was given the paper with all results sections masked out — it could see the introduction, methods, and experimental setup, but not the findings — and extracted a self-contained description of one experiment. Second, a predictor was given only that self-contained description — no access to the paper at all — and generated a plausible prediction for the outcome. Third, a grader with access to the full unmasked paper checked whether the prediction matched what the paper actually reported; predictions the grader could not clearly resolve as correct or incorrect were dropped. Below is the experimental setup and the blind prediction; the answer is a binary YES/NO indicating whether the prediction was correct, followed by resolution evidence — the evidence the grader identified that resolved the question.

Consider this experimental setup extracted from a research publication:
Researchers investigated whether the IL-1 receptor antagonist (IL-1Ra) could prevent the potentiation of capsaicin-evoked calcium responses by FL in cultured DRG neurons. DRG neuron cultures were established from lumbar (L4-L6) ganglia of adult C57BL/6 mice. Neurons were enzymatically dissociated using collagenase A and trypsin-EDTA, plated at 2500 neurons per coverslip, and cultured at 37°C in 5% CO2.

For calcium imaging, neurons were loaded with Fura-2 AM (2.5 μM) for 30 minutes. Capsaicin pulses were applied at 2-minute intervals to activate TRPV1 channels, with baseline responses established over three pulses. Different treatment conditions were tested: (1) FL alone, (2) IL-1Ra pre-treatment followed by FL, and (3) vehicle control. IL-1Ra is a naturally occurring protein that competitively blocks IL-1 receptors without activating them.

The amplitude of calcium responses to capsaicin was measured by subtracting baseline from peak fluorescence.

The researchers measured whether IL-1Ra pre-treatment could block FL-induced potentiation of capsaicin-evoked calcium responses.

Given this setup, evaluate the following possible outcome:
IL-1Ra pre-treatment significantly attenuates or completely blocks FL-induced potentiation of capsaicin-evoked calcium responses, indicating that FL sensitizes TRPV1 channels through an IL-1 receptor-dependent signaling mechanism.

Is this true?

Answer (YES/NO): YES